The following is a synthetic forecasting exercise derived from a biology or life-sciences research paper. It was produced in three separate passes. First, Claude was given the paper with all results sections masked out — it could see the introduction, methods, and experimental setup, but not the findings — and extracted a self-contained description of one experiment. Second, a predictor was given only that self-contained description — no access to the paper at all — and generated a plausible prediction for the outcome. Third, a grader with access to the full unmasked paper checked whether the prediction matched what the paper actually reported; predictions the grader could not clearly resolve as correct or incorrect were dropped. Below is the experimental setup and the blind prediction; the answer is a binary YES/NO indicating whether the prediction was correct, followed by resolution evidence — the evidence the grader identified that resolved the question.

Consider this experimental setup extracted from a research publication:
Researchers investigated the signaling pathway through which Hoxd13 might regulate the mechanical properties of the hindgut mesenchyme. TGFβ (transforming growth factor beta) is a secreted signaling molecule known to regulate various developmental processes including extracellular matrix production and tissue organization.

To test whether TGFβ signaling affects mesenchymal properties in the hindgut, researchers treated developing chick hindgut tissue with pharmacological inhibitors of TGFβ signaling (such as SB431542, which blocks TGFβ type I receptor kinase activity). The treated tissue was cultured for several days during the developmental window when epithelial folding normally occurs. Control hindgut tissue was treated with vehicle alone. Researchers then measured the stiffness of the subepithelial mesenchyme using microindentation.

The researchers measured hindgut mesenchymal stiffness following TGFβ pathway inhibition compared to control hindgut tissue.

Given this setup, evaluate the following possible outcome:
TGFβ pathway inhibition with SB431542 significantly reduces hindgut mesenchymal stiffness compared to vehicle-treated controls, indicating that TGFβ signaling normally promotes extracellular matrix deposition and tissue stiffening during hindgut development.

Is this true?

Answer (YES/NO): NO